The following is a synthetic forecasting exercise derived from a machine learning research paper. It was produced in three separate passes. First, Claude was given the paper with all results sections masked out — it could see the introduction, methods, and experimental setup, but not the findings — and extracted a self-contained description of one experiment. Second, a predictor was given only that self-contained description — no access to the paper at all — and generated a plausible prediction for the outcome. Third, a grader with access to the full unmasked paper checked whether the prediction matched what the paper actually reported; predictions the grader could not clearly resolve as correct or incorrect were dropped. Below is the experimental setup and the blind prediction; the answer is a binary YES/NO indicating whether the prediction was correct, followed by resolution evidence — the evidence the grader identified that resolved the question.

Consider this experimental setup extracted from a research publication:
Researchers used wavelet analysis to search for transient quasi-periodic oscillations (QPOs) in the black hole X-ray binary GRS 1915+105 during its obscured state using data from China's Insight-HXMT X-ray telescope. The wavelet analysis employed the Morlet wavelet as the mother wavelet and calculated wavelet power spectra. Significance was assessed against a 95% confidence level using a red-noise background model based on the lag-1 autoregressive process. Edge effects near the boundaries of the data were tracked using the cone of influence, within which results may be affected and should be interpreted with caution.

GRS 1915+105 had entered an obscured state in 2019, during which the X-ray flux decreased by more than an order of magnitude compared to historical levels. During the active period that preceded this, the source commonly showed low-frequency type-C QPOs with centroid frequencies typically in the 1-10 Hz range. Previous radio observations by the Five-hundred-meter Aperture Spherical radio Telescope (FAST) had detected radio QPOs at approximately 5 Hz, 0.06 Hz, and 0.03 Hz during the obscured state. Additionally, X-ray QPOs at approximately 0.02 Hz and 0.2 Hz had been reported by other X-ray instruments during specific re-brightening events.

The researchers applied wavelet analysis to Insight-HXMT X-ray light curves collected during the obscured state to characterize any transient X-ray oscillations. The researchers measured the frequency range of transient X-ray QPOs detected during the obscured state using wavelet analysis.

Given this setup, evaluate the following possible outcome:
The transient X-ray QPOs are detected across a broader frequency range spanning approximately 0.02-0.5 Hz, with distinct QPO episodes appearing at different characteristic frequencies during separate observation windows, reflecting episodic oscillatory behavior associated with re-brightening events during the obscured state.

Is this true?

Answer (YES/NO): NO